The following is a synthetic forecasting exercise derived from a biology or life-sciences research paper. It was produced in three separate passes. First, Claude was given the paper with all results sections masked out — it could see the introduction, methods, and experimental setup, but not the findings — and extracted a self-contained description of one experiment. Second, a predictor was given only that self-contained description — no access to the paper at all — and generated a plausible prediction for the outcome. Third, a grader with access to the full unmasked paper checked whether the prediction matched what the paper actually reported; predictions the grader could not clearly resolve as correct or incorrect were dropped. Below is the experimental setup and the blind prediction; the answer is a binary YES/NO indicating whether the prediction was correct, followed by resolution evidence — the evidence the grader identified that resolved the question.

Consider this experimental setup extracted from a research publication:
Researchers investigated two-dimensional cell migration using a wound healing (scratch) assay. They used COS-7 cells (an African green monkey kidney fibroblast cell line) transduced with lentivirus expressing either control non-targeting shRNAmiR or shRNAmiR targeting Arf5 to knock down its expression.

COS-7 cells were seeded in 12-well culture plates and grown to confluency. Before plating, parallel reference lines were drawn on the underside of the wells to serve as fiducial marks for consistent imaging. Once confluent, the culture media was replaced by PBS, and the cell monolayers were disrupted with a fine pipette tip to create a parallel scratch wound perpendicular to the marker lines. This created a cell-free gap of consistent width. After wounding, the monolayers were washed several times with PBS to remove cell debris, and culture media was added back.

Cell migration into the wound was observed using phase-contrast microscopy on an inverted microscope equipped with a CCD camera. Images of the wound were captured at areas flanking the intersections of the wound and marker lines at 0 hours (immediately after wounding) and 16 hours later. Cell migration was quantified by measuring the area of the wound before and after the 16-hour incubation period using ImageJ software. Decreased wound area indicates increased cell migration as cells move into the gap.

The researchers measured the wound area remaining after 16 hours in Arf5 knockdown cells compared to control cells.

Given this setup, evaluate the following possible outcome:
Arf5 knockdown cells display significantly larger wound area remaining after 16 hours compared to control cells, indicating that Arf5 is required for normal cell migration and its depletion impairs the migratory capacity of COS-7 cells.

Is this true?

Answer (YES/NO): NO